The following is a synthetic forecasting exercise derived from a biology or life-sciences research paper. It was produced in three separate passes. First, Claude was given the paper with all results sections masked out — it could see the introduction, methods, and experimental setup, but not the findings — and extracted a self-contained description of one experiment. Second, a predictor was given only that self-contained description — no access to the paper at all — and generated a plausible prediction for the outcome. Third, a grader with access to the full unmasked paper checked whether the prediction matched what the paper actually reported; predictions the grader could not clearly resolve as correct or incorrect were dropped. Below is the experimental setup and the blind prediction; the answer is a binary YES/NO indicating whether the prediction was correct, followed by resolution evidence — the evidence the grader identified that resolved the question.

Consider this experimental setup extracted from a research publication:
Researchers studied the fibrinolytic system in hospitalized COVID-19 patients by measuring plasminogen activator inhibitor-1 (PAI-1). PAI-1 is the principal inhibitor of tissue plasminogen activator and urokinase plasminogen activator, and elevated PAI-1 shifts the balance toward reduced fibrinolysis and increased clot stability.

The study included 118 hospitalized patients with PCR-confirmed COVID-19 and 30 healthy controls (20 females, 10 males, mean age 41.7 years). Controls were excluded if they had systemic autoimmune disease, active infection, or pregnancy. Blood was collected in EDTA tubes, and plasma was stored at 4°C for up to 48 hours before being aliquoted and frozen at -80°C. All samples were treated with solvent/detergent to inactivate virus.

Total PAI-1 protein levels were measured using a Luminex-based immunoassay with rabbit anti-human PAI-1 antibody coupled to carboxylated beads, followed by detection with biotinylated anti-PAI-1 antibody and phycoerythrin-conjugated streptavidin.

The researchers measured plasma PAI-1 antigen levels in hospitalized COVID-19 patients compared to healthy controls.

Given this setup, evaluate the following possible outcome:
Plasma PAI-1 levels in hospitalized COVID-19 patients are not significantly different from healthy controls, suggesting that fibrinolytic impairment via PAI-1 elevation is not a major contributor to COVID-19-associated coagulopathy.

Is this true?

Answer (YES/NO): NO